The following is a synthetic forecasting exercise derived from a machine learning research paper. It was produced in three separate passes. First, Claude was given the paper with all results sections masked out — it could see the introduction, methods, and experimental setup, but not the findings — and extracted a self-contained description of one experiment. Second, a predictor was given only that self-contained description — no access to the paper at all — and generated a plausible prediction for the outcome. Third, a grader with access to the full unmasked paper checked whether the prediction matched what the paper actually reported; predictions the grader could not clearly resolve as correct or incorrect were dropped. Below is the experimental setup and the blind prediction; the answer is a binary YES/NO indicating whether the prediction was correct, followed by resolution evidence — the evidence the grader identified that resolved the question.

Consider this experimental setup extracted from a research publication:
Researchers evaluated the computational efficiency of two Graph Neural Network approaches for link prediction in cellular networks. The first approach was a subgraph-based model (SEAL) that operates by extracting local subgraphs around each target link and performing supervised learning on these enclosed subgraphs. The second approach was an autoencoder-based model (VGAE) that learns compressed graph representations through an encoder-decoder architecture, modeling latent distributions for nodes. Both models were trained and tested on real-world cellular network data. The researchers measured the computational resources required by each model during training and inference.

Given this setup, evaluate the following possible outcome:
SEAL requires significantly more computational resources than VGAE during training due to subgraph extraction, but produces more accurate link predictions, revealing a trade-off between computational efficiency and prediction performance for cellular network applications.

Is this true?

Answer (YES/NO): NO